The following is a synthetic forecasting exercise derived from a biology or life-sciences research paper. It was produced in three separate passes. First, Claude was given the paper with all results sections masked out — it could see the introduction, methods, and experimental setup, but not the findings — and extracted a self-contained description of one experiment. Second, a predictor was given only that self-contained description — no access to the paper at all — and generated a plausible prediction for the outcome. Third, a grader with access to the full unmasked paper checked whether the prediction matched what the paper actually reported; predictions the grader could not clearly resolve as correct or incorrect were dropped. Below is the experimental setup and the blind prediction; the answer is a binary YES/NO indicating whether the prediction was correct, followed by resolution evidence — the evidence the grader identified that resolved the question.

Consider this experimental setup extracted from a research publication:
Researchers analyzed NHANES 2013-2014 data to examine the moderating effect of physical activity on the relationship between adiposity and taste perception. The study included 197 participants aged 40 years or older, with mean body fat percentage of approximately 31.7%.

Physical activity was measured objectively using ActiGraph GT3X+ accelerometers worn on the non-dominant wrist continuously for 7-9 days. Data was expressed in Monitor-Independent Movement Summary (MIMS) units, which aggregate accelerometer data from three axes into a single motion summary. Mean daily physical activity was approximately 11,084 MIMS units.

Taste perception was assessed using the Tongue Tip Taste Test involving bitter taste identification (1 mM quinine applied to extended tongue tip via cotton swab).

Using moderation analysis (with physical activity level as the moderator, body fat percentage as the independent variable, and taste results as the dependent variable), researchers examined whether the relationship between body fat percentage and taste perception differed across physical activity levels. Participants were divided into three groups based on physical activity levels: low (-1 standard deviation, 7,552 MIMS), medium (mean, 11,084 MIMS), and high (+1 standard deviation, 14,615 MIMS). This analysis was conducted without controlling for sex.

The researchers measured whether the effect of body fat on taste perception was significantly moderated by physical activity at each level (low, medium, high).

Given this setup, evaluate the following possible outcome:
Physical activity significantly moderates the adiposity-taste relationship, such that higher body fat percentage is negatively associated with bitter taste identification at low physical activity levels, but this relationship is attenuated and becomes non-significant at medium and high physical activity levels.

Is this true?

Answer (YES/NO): NO